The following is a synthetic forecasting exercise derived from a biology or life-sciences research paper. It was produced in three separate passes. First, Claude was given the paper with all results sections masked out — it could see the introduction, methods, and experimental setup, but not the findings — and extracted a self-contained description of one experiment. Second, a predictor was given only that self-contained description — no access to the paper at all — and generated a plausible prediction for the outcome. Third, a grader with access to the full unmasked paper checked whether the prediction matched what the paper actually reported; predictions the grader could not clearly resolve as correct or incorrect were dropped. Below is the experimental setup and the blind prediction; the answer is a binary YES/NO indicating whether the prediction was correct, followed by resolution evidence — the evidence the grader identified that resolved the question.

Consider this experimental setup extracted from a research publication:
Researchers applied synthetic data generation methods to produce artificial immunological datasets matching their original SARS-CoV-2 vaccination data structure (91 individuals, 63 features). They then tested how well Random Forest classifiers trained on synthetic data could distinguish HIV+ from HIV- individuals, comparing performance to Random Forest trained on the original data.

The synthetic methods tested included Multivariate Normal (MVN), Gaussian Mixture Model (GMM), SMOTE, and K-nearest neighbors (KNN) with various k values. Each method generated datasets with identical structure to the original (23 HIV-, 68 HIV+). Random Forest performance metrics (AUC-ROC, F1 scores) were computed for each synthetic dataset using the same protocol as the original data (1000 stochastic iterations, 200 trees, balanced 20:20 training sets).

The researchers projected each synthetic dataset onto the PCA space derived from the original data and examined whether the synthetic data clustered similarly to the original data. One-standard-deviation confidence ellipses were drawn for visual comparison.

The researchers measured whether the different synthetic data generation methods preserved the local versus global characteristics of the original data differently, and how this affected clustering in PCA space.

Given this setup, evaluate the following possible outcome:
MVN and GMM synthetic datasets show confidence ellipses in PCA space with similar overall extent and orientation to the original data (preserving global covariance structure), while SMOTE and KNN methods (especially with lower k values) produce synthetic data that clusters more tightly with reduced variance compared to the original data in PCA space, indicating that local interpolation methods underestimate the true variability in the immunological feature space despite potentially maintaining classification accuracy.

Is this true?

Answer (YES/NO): NO